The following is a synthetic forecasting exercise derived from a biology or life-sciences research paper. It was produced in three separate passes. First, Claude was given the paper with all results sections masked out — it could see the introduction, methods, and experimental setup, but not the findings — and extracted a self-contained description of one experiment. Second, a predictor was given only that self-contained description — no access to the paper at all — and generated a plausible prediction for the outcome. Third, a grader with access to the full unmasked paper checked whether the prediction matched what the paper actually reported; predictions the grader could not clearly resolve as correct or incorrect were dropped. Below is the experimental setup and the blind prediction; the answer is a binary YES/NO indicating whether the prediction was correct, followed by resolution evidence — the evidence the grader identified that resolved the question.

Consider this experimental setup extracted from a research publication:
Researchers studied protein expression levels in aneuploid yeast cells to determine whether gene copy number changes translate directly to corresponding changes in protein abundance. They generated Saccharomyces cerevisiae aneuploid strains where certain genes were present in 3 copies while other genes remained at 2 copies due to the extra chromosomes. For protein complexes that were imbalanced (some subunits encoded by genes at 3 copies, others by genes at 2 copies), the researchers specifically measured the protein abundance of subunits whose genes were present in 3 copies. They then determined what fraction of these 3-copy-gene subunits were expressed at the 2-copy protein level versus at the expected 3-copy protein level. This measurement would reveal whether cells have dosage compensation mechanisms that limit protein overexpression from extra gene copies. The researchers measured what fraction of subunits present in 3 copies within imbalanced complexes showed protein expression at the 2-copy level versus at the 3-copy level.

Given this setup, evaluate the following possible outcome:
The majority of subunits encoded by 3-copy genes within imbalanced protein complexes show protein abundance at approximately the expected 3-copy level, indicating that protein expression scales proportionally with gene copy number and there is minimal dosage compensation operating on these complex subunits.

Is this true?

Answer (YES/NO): NO